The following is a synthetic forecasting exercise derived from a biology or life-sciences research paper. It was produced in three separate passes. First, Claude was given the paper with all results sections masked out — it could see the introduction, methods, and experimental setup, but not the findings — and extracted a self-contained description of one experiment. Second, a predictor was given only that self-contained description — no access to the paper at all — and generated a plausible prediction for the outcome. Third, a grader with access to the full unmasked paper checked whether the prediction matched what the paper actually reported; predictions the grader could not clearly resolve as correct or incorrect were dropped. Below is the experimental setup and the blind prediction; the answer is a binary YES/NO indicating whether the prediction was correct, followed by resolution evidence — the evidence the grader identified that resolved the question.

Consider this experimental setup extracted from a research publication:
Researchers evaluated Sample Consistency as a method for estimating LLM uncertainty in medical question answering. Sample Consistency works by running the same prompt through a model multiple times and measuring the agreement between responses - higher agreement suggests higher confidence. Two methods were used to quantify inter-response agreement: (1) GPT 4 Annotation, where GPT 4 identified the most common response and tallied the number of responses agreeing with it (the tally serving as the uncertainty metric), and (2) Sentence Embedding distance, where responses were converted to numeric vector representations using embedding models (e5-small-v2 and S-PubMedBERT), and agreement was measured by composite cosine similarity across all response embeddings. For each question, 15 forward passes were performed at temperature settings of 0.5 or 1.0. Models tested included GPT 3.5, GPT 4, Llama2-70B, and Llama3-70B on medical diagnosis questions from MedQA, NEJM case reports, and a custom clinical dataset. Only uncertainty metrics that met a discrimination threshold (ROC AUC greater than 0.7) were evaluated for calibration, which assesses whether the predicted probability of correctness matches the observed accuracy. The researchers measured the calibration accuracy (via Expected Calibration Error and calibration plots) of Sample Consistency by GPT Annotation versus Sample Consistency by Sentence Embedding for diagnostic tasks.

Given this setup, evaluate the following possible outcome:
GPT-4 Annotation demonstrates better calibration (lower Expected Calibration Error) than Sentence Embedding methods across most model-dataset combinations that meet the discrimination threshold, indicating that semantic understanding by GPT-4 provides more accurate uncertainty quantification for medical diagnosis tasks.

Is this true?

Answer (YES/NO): YES